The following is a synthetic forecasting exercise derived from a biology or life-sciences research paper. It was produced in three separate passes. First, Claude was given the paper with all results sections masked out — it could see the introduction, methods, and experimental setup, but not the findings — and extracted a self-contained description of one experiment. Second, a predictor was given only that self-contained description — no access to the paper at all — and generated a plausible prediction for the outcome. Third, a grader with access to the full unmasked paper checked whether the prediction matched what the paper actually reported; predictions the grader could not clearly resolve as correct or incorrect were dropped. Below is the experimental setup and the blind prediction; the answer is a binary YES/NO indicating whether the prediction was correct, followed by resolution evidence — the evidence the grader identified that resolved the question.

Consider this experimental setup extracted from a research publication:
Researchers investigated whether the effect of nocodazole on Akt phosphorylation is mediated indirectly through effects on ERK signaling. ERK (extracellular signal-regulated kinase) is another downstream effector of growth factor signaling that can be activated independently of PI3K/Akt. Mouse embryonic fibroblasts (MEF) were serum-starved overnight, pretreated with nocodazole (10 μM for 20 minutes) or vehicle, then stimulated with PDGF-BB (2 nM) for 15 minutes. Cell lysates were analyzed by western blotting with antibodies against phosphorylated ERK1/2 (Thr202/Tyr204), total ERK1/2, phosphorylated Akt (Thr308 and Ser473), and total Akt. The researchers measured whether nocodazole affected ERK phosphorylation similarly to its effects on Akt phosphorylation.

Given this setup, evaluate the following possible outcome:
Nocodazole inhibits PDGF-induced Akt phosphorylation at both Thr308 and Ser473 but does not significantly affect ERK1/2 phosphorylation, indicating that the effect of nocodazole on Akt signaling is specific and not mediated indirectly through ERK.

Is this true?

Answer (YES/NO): NO